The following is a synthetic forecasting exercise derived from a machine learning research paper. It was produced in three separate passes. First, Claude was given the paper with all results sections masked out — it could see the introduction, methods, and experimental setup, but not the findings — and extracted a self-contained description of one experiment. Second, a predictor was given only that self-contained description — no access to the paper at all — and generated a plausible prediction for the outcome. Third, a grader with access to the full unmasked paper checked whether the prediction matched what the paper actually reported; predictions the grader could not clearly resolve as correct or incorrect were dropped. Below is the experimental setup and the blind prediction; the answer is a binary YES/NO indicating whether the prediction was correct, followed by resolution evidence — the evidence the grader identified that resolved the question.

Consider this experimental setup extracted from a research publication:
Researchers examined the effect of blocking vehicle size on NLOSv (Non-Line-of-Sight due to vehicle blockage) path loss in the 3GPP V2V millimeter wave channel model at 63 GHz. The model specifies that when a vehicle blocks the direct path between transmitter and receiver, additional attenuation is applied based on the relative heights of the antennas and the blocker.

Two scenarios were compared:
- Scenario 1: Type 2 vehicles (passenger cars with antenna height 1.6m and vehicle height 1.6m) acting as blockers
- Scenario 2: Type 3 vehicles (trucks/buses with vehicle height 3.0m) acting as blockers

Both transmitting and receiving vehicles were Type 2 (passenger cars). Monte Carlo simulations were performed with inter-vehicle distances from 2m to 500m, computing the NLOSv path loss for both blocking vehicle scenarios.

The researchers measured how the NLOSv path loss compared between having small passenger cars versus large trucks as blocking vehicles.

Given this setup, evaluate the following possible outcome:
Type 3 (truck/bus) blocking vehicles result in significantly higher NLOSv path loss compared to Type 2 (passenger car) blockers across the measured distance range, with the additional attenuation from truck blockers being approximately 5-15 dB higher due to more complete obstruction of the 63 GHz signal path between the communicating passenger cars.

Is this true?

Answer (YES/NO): NO